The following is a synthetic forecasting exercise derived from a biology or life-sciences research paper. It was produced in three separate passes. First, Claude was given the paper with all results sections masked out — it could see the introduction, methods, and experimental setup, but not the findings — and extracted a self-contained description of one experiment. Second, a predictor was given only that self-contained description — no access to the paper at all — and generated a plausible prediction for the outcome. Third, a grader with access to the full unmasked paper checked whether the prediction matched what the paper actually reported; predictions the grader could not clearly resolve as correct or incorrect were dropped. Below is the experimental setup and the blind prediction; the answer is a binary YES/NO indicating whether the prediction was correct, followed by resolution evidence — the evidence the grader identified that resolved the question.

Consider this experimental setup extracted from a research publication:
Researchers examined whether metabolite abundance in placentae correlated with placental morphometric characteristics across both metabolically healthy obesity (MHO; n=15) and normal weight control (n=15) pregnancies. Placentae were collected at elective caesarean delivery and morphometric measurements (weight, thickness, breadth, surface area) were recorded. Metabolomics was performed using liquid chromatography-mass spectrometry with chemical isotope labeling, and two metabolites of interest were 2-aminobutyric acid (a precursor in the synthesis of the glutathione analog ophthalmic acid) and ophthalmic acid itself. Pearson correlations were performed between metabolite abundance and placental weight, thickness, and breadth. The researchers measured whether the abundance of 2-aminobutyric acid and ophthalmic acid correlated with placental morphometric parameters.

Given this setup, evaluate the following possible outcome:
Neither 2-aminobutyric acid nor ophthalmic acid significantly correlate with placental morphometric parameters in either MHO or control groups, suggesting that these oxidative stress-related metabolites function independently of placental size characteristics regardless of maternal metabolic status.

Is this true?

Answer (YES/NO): NO